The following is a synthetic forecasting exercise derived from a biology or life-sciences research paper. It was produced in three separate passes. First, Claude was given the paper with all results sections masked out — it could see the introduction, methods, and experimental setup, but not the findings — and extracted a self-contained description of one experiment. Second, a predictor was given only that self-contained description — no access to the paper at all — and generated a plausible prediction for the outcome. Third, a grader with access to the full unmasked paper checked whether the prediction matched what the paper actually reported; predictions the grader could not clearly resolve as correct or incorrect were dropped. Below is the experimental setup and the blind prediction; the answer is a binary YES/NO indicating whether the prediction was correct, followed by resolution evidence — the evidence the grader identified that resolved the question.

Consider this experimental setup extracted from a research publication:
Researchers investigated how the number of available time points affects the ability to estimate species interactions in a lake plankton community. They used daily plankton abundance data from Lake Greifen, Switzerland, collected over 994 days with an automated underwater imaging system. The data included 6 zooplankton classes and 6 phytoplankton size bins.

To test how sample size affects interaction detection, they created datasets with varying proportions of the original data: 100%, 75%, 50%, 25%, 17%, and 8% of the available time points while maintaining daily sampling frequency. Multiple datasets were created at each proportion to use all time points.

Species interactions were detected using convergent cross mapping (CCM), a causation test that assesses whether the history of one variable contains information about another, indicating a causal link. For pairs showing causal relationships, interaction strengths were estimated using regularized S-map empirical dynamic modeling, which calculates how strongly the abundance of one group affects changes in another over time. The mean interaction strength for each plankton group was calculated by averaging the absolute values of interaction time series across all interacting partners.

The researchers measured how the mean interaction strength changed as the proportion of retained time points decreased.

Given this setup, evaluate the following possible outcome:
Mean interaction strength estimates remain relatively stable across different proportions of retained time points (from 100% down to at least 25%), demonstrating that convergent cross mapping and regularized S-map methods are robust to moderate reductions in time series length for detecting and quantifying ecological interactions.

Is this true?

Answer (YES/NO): NO